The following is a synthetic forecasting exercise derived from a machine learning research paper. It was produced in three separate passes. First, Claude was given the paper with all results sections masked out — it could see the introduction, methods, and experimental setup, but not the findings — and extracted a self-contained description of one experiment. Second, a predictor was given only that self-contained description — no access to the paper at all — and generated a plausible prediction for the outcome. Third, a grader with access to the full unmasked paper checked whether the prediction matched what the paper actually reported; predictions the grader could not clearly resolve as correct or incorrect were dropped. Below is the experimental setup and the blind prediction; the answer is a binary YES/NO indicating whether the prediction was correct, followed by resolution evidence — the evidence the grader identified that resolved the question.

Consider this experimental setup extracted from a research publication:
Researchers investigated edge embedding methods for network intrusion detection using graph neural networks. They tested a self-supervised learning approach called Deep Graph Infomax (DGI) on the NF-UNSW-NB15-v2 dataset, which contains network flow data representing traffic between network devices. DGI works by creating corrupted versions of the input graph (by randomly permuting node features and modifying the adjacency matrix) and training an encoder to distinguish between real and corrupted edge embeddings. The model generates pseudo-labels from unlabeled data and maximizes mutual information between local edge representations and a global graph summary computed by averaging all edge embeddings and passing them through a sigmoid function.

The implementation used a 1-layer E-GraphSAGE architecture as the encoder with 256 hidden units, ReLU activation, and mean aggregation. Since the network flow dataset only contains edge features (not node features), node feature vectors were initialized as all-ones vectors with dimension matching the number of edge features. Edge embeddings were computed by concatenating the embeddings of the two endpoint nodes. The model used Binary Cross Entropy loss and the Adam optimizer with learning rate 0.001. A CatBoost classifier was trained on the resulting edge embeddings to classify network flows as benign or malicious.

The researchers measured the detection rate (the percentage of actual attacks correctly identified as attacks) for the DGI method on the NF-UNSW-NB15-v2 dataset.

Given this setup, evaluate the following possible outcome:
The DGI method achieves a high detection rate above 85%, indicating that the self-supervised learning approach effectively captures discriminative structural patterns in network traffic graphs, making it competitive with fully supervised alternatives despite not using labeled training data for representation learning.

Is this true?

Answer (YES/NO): NO